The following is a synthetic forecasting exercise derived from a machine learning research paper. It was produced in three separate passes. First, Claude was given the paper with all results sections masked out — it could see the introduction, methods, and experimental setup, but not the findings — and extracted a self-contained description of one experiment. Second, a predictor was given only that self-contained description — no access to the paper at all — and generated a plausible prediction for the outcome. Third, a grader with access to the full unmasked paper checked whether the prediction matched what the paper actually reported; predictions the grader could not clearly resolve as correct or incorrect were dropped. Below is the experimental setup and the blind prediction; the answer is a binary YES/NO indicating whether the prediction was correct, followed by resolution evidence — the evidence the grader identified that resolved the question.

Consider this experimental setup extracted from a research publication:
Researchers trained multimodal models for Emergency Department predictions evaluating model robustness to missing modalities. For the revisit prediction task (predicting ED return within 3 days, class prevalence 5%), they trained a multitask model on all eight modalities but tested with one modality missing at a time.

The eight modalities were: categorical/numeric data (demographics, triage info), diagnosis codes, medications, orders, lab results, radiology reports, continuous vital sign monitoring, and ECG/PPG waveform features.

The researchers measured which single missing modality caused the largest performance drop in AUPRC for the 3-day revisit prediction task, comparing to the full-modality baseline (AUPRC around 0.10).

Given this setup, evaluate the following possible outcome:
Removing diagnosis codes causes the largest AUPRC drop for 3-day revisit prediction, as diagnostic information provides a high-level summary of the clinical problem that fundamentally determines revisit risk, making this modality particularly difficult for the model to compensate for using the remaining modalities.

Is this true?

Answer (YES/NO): NO